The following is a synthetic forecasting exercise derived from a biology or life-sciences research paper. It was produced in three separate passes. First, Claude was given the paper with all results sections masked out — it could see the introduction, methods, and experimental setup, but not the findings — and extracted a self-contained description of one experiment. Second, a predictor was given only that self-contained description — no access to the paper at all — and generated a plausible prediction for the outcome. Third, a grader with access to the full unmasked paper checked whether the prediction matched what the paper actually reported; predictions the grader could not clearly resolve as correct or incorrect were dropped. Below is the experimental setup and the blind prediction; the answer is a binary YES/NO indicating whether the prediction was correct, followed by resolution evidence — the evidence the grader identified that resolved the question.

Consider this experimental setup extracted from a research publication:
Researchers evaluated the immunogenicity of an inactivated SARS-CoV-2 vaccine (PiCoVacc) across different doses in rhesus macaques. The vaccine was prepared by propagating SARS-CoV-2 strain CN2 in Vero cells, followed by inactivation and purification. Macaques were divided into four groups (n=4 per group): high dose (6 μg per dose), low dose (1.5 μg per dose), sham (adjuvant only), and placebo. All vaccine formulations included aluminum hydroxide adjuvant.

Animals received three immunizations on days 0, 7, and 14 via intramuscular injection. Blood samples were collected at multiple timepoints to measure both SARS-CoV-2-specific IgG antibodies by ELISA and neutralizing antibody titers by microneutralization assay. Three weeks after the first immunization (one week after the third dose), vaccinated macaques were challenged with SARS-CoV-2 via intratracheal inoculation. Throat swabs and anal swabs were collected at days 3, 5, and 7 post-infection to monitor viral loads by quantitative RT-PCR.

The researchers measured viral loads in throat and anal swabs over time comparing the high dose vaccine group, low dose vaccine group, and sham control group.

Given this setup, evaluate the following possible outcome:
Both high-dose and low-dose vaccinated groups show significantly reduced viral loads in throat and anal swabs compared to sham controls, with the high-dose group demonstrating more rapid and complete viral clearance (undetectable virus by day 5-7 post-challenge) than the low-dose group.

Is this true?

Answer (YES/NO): YES